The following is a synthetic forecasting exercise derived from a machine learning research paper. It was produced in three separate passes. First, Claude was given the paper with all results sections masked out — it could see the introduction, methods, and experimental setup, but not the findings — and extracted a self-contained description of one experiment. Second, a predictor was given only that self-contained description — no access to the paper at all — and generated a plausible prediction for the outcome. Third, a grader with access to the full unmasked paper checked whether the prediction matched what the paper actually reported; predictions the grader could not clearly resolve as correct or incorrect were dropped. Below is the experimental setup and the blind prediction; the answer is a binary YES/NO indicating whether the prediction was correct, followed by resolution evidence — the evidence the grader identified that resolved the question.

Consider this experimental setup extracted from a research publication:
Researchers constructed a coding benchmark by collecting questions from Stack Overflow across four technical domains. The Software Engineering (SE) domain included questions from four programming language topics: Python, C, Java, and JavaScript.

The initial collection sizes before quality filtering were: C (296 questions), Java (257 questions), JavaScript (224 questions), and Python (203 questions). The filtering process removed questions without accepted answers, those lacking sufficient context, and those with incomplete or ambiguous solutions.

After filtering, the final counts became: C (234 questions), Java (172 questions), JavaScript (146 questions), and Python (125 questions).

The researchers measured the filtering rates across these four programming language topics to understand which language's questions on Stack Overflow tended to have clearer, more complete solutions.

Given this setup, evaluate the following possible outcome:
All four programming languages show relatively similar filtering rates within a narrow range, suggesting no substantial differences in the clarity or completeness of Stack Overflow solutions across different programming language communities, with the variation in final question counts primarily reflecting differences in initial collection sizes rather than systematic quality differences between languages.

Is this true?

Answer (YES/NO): NO